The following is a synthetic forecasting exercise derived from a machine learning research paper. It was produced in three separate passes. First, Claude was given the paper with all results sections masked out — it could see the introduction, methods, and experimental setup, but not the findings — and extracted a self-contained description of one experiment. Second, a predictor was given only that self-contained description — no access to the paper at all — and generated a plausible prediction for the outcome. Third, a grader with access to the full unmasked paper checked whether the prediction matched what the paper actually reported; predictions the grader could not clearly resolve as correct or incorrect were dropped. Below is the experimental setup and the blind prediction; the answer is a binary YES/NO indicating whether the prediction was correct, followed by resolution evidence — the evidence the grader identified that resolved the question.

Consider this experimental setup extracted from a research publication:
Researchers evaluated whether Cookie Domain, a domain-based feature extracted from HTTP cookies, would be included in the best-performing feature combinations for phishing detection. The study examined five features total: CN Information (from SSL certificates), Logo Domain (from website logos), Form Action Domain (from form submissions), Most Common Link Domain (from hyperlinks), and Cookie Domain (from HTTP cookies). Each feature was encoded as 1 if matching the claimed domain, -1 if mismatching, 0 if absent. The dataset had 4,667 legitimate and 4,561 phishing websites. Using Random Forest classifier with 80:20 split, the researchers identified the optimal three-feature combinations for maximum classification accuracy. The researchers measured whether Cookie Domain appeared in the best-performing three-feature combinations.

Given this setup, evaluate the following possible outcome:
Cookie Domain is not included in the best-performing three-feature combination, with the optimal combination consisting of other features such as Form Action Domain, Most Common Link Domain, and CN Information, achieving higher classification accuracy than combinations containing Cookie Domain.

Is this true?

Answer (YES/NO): YES